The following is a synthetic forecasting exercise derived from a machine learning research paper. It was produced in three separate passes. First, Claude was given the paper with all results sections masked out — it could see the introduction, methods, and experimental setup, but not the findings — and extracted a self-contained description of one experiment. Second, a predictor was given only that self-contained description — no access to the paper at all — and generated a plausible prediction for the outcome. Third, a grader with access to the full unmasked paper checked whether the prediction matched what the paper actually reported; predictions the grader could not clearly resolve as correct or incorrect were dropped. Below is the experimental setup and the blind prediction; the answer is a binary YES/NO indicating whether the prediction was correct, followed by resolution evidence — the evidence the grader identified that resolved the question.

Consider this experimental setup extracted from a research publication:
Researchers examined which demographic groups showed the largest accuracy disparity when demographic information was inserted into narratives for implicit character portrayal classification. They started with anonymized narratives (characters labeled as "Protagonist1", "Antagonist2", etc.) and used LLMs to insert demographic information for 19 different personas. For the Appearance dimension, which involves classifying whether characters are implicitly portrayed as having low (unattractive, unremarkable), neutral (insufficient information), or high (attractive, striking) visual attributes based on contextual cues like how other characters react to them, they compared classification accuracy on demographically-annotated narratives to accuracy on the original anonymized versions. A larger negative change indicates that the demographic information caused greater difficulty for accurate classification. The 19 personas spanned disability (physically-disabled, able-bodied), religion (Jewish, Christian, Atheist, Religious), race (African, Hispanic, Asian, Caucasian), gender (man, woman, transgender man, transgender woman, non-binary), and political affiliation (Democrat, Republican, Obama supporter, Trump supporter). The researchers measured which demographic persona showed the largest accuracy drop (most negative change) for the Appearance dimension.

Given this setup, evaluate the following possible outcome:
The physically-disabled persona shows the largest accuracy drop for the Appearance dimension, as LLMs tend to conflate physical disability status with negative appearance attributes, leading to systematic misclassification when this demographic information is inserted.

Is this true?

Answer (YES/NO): YES